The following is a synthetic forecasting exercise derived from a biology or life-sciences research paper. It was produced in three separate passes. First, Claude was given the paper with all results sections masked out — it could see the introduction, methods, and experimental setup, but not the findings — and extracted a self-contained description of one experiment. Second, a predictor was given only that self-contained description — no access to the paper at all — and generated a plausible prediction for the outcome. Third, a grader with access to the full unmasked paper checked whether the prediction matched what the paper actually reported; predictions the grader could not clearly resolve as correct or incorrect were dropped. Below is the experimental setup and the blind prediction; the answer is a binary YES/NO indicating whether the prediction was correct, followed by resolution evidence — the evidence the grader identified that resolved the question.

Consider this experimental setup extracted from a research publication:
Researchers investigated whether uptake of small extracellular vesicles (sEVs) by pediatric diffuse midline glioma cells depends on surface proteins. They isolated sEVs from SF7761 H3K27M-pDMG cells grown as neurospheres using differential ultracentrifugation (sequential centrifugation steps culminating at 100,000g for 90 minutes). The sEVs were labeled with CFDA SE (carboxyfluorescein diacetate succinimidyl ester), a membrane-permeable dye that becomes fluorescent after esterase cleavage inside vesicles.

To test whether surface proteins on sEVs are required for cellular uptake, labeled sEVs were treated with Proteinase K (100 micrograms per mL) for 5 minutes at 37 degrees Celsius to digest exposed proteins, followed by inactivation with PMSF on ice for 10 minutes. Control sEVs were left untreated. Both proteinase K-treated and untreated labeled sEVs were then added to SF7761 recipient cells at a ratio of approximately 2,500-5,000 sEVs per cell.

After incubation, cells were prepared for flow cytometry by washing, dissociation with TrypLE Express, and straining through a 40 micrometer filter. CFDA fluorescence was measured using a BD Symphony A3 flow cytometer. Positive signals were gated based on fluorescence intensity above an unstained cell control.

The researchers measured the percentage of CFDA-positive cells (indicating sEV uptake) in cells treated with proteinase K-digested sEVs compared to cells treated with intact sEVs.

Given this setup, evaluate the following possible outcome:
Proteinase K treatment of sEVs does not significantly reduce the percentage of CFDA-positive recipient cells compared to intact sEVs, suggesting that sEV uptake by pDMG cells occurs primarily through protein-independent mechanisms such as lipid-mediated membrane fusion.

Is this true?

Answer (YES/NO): NO